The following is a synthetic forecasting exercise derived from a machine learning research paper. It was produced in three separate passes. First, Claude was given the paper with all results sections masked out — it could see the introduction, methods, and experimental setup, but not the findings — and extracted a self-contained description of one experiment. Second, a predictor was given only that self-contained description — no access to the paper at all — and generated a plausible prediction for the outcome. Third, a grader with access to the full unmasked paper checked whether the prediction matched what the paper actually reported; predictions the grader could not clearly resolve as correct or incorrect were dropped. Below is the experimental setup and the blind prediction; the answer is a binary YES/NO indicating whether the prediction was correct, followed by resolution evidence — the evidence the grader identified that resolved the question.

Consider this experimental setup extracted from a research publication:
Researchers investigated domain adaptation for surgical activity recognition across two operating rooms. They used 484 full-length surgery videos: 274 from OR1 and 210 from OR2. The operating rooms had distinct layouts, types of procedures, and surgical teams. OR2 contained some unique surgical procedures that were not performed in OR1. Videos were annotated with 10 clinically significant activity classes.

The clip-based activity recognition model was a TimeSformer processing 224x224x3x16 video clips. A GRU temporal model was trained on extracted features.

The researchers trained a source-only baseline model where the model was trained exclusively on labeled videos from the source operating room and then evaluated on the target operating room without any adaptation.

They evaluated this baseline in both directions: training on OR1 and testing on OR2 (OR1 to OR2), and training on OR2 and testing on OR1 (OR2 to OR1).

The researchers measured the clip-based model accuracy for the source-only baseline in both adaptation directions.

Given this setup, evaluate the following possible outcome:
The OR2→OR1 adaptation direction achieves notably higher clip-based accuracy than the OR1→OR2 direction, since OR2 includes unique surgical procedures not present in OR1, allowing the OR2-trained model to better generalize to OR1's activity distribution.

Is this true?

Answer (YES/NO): YES